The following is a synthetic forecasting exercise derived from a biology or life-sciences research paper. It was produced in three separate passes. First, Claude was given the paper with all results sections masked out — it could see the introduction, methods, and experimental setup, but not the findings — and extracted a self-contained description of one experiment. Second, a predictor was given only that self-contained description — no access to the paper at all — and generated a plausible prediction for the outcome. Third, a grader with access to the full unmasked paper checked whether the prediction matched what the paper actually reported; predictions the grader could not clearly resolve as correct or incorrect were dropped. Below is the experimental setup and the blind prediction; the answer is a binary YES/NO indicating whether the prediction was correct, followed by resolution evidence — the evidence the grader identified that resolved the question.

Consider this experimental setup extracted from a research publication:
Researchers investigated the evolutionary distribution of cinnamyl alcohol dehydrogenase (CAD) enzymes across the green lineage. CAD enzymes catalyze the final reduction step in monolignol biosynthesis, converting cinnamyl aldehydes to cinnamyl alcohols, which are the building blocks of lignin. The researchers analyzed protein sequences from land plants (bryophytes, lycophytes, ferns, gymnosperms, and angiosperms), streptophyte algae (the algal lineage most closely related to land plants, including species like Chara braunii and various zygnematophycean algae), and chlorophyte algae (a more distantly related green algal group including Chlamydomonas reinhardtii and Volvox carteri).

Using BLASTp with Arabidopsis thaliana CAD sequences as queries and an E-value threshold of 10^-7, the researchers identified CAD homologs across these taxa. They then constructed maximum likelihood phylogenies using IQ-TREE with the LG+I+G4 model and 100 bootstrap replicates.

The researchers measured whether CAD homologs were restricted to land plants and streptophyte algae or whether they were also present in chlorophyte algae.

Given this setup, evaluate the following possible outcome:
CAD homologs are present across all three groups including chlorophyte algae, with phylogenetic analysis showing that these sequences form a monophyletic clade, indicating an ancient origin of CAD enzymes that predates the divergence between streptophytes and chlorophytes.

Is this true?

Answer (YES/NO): NO